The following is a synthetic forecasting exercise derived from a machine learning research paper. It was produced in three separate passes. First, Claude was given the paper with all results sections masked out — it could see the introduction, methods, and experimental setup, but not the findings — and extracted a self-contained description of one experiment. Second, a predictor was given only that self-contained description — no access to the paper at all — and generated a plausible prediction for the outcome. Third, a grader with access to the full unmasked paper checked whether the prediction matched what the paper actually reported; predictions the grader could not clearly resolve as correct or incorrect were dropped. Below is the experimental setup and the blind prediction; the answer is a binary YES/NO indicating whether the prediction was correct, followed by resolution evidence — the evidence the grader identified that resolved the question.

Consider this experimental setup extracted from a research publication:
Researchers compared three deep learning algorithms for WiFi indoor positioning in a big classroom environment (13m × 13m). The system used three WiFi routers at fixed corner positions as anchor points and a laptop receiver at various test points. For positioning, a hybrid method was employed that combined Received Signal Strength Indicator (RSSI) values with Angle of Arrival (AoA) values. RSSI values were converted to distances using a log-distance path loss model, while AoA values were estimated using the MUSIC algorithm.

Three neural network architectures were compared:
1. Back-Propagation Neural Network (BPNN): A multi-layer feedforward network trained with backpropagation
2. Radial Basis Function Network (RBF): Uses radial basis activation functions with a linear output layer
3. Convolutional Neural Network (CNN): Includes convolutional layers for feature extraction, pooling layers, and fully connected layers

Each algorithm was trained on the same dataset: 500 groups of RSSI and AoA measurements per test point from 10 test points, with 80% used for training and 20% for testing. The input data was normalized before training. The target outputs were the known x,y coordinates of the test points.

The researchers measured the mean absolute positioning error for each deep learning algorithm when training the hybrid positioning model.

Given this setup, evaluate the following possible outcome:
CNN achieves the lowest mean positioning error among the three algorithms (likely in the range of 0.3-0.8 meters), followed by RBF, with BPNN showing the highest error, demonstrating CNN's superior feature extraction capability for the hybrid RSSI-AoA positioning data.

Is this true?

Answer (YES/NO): NO